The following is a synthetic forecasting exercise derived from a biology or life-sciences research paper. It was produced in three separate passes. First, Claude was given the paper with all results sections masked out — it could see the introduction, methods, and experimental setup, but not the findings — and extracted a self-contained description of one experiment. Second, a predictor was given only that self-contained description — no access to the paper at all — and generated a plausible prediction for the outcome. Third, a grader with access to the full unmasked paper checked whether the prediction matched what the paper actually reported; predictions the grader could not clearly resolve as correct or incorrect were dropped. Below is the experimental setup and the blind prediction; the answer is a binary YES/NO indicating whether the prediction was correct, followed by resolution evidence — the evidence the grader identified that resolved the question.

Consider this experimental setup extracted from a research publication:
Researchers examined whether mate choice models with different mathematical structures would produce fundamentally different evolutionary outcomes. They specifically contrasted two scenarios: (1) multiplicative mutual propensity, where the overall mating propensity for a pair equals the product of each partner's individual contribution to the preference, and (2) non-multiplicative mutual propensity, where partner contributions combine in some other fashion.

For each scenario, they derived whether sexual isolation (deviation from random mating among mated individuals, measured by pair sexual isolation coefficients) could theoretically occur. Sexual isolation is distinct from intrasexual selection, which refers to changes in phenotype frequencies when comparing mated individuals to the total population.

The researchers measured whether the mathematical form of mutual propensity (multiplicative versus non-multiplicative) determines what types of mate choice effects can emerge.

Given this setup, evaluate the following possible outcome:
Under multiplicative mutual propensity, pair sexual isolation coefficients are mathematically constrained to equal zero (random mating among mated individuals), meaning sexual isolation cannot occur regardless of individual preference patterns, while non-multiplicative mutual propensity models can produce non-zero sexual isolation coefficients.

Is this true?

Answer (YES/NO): YES